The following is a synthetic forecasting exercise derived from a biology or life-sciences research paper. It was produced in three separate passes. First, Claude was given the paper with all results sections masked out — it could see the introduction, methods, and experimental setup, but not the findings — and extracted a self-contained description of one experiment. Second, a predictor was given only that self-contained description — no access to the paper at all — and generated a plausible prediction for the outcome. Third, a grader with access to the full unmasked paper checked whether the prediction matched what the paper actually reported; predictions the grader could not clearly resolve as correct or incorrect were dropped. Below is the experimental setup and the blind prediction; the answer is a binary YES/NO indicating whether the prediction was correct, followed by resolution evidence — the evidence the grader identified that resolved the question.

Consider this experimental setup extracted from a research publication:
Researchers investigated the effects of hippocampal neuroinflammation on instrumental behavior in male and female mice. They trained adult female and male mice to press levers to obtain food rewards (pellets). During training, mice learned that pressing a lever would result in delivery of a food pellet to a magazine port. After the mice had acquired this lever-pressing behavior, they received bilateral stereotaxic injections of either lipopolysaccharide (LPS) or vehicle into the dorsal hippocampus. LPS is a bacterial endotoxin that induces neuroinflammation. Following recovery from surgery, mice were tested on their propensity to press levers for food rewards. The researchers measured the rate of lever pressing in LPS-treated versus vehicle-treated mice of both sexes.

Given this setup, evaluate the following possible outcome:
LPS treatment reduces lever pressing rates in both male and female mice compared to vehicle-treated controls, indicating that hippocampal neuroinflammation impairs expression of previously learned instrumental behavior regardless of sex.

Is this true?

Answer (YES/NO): NO